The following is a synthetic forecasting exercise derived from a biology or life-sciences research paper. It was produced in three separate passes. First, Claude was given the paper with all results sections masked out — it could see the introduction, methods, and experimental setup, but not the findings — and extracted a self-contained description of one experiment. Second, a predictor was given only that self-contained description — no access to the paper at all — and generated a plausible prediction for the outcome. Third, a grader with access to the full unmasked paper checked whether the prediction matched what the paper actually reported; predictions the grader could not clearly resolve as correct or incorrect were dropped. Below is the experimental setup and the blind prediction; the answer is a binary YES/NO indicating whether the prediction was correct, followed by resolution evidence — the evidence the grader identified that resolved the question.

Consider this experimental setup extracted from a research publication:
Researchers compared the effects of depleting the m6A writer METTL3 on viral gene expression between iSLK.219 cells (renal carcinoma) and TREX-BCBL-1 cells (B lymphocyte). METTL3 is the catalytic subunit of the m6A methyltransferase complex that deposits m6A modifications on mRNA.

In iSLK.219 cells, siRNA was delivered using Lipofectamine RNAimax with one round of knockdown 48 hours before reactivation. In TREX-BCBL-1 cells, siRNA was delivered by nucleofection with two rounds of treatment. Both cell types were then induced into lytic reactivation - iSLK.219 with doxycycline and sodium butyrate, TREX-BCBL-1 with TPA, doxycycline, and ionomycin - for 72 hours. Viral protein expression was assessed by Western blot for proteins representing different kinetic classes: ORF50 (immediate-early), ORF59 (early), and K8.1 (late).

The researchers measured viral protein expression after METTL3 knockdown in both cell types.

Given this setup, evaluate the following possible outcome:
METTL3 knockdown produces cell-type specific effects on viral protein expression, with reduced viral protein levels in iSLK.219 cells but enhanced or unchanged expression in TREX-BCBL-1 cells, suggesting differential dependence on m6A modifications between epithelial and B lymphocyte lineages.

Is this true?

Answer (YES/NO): YES